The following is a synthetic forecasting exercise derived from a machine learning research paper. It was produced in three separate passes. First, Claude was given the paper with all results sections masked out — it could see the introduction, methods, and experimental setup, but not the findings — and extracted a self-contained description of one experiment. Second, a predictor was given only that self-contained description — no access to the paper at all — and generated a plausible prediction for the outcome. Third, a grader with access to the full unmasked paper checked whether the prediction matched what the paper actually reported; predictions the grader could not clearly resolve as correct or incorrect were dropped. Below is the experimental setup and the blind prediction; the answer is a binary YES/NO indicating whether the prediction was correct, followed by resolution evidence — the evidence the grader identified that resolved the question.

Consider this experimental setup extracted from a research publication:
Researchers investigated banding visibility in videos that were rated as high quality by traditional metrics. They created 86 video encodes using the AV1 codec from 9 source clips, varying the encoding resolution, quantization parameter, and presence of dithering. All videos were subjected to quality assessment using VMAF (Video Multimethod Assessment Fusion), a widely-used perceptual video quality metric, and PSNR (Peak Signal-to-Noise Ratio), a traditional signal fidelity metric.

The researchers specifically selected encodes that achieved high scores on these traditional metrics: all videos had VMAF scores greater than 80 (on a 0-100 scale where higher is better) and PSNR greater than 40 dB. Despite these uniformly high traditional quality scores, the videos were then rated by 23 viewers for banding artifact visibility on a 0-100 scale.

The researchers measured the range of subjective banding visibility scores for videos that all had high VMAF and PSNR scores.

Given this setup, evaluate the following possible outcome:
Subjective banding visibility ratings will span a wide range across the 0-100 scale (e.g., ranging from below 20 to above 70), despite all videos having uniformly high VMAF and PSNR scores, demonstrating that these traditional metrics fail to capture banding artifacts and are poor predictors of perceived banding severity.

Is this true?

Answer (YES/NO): YES